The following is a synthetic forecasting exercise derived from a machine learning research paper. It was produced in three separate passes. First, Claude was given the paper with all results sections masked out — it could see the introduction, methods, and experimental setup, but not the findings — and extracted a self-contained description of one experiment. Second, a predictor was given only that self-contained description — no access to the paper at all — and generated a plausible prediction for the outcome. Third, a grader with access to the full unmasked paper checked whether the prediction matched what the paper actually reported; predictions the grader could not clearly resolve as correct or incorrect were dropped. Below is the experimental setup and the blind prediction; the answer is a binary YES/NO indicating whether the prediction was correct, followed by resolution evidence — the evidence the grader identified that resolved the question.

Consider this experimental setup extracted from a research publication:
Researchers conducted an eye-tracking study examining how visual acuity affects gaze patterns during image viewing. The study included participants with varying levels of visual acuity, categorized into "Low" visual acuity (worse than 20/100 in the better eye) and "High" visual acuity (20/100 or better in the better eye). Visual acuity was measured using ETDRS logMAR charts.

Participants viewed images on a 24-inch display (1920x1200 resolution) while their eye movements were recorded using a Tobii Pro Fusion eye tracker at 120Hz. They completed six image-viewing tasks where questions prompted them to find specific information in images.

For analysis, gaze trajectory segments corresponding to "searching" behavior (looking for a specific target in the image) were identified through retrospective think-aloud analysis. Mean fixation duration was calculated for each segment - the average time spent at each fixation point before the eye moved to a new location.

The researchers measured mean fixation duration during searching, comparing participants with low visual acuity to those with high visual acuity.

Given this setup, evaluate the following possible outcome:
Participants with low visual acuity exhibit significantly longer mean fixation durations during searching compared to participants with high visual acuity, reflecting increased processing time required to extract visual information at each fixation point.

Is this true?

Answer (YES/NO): NO